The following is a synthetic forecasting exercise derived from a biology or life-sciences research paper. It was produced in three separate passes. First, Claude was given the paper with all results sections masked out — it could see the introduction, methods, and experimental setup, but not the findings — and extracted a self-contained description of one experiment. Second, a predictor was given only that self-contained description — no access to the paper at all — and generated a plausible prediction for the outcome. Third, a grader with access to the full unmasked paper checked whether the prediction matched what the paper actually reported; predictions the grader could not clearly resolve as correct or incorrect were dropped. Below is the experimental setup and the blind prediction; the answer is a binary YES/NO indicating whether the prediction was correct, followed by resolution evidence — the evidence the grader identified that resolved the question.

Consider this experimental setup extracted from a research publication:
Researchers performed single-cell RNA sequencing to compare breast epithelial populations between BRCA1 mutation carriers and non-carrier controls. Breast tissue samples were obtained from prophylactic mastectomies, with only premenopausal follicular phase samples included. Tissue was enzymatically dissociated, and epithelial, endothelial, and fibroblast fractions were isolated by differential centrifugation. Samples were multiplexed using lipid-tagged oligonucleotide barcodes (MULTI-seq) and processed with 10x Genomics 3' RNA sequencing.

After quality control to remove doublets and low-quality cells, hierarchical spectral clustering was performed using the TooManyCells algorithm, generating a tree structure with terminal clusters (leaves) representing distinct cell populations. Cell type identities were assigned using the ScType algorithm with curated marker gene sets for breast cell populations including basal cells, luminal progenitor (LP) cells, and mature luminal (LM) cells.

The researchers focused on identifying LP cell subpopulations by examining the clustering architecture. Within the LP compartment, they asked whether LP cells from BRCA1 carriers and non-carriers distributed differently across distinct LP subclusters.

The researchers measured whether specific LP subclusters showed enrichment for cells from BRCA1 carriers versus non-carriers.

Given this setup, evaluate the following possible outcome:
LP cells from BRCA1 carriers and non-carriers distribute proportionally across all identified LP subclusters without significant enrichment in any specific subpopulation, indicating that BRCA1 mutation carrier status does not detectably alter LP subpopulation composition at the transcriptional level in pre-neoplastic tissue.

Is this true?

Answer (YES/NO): NO